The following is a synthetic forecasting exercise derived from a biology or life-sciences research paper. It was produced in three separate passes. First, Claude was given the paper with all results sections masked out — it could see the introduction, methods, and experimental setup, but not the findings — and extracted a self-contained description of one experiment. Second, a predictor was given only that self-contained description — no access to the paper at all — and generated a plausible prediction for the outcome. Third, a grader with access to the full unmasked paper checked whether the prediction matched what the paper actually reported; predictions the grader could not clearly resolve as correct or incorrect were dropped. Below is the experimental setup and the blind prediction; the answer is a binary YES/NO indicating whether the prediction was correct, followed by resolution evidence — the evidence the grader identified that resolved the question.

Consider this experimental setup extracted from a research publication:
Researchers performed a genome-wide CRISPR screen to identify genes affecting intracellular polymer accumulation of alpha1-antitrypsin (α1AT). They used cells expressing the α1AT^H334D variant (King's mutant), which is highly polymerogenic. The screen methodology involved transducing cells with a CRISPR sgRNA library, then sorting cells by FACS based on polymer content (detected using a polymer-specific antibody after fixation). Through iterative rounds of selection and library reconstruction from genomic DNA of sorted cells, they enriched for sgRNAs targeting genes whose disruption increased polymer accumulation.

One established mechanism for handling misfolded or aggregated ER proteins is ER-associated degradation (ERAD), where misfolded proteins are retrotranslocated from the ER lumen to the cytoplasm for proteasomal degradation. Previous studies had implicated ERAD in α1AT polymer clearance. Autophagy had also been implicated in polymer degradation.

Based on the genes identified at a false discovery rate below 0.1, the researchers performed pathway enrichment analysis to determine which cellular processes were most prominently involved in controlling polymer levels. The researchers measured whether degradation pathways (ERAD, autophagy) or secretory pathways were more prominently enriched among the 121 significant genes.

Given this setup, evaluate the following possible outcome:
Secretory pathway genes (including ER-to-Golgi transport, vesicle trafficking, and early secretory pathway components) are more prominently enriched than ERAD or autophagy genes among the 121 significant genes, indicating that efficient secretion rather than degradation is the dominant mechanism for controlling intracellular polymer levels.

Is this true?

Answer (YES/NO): YES